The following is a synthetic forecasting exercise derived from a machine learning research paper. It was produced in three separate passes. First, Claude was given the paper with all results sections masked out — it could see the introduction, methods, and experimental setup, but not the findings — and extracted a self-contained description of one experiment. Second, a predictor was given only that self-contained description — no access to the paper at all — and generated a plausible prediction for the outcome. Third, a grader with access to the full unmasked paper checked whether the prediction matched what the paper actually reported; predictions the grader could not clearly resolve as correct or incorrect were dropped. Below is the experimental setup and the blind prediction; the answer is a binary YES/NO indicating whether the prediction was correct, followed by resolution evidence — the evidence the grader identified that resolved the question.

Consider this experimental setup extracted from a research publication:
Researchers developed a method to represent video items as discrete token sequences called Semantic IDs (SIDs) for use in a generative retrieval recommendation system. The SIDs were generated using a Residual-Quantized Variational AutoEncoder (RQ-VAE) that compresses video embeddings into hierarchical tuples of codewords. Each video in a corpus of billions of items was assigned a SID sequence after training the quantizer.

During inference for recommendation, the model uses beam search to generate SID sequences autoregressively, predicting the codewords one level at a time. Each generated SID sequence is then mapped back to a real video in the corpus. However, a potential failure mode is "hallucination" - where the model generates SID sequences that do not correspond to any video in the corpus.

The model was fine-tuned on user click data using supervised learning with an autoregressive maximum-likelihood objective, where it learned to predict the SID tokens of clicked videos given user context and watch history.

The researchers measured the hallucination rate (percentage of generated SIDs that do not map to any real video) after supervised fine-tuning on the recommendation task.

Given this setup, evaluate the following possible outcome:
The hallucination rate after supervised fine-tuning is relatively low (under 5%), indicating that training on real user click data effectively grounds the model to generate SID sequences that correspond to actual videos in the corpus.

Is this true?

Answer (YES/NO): YES